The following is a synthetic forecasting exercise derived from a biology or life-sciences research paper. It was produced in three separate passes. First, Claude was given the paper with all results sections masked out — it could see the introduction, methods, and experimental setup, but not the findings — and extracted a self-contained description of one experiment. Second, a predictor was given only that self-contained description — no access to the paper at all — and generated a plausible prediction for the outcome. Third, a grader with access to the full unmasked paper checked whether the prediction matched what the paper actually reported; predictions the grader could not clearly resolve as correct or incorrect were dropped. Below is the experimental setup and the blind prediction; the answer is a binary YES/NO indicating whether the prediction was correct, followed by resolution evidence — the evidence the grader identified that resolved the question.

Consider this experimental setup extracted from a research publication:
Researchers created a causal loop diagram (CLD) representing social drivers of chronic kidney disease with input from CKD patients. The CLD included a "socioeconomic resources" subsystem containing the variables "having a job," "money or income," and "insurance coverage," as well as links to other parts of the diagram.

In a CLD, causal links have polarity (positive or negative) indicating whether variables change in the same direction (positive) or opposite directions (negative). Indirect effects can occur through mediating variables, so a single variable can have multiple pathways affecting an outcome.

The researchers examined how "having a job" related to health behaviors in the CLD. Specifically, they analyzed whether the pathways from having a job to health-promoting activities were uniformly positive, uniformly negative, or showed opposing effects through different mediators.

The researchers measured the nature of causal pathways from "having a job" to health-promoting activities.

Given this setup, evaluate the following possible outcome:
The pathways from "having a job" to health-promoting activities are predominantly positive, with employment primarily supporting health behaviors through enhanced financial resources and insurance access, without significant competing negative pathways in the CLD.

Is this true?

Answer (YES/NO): NO